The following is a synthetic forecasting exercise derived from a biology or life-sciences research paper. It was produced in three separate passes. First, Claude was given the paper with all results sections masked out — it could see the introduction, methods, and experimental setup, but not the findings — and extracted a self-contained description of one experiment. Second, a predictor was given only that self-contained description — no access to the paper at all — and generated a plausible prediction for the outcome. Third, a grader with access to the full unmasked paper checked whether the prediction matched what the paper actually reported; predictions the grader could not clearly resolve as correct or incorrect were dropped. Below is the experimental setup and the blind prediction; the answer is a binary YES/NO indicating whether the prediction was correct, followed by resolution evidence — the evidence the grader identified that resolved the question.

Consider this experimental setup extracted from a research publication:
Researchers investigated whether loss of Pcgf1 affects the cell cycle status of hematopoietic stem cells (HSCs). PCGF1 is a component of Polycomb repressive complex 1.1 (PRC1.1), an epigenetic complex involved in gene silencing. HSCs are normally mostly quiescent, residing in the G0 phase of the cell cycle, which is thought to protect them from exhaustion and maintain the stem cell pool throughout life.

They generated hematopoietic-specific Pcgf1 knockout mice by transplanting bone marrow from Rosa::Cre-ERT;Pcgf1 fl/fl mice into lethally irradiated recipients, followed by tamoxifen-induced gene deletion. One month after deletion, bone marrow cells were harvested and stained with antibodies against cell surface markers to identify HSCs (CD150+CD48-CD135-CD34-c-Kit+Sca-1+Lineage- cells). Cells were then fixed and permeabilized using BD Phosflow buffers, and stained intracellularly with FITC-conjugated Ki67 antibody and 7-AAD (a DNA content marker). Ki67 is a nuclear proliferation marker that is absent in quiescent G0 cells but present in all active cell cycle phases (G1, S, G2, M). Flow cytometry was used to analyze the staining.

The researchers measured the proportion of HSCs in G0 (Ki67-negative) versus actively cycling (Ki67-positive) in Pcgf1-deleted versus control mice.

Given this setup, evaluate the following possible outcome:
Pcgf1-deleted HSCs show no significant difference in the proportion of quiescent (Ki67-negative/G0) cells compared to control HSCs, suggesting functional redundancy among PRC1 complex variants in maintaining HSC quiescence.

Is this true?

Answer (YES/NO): NO